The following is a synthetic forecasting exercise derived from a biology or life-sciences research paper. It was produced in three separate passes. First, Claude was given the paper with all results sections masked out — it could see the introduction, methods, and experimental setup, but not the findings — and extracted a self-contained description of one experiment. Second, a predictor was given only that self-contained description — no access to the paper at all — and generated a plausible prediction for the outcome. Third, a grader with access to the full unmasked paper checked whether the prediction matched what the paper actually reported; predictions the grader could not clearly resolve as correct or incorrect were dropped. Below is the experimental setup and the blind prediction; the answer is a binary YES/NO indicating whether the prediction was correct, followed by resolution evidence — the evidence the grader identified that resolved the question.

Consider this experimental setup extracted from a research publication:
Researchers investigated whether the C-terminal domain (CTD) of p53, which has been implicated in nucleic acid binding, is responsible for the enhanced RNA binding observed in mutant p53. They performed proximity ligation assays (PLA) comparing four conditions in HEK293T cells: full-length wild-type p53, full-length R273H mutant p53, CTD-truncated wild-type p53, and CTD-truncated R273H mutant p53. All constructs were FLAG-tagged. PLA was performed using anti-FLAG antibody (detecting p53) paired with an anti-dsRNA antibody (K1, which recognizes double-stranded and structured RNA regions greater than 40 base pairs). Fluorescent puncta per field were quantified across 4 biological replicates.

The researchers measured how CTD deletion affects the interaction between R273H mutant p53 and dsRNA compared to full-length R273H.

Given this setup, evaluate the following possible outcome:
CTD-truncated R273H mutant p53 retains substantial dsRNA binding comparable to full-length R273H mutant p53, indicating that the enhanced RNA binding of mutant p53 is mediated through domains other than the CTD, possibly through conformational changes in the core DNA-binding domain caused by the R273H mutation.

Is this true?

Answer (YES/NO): NO